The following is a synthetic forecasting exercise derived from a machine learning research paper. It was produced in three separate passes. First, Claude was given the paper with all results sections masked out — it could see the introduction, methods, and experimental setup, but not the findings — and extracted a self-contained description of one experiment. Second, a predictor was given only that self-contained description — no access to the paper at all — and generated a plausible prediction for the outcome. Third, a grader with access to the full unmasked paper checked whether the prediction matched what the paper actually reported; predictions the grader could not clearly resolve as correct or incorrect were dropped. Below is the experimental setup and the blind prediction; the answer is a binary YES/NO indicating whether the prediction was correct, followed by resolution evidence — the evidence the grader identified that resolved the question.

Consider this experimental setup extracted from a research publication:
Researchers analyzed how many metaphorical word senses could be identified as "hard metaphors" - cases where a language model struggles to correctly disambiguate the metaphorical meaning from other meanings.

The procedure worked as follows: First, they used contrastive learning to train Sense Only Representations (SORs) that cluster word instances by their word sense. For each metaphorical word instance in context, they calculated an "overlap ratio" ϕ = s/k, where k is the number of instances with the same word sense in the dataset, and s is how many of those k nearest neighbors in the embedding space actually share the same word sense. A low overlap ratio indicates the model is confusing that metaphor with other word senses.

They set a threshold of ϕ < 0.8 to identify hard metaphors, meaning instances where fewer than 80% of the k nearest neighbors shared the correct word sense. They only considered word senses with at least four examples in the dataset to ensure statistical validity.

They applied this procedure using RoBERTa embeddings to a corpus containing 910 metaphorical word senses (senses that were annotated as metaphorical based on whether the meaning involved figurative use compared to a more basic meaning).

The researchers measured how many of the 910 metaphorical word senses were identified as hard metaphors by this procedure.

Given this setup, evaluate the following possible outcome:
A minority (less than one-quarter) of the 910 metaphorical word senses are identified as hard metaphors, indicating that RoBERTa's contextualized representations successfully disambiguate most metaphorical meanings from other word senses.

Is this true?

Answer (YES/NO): YES